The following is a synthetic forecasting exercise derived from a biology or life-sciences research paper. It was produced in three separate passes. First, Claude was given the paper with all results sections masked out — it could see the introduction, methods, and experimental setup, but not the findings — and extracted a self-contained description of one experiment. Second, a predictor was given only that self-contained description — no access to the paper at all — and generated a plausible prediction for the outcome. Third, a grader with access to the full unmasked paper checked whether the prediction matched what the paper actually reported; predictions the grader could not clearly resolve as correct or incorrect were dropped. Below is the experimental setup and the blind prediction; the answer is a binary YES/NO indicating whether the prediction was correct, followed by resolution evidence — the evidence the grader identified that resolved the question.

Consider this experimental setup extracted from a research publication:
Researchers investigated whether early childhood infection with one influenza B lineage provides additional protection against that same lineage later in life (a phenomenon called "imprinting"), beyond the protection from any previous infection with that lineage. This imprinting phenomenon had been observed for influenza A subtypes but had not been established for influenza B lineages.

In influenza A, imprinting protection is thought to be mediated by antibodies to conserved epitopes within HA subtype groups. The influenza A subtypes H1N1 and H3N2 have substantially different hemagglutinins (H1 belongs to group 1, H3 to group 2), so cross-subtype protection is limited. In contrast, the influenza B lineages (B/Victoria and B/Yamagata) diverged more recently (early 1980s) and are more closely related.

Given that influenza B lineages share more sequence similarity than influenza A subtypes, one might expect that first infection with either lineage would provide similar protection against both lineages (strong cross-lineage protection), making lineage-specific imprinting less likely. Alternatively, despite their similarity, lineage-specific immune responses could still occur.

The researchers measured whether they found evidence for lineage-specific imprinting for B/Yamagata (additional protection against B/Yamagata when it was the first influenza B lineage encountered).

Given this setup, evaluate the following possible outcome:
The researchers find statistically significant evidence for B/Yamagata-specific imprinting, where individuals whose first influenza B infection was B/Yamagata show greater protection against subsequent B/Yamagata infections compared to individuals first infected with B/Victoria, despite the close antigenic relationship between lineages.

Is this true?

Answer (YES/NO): YES